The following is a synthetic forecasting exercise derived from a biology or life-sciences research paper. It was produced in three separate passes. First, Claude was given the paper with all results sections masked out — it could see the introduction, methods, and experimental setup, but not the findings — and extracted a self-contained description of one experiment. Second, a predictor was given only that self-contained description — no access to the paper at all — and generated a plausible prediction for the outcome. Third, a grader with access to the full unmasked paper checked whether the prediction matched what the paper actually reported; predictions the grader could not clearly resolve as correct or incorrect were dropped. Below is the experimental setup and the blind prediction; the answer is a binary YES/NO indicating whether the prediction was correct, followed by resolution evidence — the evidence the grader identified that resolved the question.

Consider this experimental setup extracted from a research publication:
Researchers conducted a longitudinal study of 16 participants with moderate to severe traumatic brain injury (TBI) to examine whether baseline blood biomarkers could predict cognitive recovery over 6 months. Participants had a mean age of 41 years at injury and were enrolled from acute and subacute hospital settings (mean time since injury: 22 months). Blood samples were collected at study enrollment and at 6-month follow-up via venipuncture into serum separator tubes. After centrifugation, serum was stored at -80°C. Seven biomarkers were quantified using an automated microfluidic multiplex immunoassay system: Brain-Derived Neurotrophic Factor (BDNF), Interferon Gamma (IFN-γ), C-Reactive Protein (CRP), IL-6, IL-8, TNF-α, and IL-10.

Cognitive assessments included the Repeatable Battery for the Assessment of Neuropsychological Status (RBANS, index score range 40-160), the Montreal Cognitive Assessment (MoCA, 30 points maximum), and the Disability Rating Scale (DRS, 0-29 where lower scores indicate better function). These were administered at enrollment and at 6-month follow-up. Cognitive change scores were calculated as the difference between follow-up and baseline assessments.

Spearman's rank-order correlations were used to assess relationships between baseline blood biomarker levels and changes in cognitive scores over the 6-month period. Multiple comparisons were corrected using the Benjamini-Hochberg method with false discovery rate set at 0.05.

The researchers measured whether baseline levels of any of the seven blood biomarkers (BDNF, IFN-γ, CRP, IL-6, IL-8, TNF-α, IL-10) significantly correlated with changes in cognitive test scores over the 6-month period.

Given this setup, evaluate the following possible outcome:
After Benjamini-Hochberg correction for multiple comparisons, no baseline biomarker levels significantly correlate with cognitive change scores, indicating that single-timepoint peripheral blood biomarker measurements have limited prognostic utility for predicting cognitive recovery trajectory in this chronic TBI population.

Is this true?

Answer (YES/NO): YES